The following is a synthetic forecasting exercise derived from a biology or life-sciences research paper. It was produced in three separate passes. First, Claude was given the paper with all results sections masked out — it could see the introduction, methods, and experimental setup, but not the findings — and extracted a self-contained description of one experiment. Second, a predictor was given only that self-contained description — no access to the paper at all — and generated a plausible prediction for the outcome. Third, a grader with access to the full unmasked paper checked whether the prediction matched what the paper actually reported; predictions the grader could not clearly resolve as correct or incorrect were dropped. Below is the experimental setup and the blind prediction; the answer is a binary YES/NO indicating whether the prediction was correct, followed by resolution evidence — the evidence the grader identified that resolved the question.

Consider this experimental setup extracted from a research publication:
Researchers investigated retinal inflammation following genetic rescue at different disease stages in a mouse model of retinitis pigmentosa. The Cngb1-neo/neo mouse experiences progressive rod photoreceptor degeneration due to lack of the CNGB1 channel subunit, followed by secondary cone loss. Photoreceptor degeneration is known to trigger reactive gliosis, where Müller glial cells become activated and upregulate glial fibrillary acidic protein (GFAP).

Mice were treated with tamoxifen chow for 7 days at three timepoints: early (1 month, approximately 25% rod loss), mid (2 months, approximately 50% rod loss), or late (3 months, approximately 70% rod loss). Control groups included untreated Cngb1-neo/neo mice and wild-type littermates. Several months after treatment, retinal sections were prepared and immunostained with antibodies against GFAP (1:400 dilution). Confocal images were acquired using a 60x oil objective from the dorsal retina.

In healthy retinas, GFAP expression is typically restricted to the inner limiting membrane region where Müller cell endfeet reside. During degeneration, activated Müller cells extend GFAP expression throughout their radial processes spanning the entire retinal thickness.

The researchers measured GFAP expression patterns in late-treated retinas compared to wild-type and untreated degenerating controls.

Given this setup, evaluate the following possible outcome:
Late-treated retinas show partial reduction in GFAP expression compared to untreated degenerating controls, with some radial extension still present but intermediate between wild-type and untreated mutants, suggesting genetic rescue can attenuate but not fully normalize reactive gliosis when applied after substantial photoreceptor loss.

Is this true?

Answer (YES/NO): NO